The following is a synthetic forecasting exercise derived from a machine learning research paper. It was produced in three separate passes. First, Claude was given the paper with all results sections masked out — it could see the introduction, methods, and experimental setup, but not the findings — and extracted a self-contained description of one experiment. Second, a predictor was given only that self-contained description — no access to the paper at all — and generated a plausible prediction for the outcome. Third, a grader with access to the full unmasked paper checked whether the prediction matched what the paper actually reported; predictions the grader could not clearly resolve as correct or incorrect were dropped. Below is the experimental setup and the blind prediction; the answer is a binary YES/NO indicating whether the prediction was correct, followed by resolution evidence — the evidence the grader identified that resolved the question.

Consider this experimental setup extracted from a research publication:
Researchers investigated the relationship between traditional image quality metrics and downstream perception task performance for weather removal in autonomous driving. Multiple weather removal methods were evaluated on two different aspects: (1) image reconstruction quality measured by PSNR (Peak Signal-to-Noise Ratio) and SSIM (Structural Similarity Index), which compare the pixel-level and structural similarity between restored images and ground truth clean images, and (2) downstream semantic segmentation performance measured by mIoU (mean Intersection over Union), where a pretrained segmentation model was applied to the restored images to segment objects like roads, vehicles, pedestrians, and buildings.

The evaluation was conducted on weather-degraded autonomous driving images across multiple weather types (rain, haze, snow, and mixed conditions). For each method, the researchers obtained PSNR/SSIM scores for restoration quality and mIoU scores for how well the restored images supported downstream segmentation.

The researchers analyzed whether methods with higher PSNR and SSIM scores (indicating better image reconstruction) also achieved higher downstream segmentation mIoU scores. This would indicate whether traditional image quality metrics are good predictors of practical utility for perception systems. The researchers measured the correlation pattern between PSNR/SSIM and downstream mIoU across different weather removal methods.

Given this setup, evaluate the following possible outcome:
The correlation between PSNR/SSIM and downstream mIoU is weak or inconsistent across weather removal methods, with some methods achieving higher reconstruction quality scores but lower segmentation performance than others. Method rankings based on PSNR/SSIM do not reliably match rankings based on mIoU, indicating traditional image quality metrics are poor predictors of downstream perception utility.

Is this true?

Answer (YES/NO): YES